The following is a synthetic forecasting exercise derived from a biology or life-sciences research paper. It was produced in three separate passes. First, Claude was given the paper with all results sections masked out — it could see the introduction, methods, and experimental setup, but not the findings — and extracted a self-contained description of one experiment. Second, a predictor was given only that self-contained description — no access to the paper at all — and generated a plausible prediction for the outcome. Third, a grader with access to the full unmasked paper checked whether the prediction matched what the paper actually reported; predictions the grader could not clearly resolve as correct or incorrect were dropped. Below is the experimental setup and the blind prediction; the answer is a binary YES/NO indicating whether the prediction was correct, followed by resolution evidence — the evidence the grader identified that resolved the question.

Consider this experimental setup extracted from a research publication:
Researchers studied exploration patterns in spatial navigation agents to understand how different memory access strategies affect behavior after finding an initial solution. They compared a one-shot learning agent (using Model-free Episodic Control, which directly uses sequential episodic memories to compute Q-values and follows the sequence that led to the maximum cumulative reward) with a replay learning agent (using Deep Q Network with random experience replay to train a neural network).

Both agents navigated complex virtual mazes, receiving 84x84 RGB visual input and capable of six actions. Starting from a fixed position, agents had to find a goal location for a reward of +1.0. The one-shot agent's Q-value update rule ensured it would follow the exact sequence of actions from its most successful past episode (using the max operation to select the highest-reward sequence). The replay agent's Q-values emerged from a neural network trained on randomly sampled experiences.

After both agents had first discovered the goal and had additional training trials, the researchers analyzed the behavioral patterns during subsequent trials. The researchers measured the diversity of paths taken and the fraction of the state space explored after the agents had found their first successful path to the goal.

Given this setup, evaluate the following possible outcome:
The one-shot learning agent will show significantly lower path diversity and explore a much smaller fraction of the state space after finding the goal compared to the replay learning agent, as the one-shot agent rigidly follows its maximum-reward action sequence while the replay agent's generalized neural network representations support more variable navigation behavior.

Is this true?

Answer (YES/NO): YES